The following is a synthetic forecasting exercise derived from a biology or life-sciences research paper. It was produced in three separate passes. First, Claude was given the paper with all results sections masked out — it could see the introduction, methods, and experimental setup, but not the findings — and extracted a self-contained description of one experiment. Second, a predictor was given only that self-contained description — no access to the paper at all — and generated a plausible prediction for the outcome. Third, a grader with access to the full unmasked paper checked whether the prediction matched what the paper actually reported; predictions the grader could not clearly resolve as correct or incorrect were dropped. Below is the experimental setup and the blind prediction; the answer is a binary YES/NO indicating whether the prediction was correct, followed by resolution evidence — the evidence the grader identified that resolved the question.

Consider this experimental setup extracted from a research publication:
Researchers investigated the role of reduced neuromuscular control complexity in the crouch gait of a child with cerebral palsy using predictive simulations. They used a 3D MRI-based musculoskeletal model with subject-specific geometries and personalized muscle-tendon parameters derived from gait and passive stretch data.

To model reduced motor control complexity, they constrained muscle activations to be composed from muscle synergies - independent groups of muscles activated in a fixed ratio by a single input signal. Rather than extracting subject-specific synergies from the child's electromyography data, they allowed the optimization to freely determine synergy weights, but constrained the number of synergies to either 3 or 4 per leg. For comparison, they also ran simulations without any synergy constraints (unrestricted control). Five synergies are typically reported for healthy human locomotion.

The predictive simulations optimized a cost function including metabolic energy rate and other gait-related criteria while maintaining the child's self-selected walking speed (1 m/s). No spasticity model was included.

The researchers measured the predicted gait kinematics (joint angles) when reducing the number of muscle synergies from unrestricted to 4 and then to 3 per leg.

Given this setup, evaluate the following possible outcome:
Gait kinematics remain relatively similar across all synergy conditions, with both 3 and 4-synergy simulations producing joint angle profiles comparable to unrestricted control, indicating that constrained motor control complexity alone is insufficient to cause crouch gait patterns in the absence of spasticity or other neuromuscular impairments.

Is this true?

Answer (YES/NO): YES